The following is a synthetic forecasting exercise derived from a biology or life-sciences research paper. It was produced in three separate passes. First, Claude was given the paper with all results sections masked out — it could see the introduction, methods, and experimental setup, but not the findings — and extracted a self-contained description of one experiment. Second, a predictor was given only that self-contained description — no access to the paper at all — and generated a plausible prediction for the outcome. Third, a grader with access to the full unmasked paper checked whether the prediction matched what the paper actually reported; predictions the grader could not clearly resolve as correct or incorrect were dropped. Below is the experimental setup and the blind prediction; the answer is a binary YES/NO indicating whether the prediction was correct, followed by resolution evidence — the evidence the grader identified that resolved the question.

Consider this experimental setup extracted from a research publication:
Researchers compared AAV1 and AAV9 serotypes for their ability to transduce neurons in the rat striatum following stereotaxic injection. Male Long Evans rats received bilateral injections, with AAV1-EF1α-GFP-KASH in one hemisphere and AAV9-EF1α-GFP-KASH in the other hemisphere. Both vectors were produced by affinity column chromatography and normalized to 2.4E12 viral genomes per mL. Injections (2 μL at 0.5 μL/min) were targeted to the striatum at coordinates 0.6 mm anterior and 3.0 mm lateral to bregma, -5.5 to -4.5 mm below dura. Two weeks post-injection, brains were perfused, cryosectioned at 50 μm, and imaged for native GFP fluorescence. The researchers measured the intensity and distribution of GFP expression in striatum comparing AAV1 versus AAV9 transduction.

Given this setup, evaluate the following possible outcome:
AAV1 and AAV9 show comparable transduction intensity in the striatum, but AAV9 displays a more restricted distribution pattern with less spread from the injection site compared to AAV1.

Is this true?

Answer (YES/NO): NO